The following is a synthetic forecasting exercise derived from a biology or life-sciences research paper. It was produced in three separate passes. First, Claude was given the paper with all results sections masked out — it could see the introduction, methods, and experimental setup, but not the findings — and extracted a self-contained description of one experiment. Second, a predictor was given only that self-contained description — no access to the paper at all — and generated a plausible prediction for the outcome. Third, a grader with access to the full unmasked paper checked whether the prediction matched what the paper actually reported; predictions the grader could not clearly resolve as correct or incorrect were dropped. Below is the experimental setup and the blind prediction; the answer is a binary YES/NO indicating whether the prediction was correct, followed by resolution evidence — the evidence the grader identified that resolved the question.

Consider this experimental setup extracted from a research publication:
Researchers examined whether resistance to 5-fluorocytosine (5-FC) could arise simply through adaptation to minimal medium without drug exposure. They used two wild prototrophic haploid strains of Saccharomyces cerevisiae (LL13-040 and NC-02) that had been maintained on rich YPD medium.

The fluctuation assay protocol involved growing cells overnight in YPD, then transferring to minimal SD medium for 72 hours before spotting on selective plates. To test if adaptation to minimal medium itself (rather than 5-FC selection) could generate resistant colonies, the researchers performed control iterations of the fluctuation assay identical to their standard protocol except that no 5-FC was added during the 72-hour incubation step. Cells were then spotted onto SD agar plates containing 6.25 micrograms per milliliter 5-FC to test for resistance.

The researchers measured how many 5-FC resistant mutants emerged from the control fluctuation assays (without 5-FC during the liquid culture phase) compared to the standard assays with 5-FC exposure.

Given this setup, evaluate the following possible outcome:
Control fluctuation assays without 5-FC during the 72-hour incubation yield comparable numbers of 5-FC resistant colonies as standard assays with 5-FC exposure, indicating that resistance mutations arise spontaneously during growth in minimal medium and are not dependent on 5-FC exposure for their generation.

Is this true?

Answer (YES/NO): NO